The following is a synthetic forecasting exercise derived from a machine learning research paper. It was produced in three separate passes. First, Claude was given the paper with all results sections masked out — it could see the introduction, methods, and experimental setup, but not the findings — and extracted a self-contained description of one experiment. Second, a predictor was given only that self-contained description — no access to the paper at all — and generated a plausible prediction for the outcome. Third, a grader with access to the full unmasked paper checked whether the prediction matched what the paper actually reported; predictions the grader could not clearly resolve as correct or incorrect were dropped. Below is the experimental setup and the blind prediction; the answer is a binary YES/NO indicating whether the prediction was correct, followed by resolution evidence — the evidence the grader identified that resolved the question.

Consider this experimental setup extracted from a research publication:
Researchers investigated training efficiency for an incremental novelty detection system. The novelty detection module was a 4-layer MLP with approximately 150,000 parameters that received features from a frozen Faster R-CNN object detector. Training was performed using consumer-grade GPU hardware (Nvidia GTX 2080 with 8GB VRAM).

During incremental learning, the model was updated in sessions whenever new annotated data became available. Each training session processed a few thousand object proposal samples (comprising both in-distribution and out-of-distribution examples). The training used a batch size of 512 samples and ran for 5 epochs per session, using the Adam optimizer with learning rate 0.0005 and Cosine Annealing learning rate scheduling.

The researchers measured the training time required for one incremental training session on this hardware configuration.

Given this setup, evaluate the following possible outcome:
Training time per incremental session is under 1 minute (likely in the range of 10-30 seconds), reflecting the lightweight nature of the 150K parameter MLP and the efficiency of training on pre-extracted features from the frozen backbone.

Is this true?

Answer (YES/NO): YES